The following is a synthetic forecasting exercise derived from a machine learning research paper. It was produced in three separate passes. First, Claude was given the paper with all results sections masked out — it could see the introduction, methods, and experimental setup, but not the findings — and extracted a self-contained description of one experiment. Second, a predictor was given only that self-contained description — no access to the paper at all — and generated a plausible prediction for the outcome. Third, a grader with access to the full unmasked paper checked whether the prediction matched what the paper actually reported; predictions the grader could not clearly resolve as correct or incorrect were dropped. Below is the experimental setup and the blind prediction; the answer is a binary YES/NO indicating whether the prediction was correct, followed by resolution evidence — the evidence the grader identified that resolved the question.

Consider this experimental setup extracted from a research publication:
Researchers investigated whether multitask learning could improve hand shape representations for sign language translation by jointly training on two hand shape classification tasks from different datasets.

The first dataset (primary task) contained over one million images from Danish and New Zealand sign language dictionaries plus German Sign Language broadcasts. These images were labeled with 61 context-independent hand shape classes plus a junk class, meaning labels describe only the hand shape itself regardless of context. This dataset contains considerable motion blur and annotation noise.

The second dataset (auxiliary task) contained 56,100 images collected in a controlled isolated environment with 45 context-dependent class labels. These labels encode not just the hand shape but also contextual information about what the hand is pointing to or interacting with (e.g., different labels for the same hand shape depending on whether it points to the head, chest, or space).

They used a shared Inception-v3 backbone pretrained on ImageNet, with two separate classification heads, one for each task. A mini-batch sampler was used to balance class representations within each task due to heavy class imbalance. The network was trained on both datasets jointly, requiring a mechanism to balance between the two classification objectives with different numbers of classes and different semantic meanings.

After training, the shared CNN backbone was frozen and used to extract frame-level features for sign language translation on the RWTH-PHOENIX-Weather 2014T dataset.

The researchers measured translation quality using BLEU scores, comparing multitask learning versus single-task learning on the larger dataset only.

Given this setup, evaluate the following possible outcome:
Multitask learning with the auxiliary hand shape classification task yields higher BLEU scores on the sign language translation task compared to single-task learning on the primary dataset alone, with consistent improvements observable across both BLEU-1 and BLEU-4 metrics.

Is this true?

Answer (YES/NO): YES